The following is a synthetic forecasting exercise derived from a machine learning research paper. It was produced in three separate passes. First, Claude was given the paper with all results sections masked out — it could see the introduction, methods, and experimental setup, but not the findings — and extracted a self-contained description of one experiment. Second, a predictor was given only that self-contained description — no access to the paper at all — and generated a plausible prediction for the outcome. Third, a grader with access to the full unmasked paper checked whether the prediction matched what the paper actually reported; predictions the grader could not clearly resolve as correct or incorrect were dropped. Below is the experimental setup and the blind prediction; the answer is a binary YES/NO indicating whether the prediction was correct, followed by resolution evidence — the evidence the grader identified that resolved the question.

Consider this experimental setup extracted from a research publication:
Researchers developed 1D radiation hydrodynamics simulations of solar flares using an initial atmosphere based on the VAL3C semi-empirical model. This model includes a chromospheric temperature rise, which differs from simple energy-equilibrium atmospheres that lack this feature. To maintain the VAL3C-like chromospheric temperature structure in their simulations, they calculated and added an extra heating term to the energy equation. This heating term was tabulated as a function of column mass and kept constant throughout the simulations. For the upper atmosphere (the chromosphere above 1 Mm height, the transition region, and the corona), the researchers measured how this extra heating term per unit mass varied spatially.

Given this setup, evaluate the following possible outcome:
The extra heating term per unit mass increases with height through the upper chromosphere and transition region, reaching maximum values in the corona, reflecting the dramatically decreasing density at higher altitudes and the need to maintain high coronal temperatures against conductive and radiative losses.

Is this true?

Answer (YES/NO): NO